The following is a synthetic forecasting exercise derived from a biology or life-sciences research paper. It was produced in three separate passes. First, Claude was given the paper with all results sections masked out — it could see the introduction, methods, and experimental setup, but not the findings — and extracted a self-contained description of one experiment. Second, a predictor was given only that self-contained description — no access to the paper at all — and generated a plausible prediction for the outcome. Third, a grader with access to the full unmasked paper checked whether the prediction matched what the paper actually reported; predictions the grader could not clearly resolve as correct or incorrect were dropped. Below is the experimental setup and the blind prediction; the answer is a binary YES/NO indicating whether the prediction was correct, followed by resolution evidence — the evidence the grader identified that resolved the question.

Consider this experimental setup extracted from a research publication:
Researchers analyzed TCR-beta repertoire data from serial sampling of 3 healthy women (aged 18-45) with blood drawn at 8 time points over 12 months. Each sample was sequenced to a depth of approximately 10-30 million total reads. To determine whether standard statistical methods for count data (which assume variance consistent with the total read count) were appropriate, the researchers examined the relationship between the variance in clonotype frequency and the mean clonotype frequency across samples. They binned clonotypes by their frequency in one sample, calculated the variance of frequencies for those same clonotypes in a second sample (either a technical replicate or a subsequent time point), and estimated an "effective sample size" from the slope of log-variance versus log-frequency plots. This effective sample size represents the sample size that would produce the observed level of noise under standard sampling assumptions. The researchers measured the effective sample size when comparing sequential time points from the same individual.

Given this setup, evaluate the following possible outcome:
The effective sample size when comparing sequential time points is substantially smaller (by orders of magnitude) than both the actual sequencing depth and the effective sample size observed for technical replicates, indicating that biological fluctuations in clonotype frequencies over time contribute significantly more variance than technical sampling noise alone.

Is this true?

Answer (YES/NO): NO